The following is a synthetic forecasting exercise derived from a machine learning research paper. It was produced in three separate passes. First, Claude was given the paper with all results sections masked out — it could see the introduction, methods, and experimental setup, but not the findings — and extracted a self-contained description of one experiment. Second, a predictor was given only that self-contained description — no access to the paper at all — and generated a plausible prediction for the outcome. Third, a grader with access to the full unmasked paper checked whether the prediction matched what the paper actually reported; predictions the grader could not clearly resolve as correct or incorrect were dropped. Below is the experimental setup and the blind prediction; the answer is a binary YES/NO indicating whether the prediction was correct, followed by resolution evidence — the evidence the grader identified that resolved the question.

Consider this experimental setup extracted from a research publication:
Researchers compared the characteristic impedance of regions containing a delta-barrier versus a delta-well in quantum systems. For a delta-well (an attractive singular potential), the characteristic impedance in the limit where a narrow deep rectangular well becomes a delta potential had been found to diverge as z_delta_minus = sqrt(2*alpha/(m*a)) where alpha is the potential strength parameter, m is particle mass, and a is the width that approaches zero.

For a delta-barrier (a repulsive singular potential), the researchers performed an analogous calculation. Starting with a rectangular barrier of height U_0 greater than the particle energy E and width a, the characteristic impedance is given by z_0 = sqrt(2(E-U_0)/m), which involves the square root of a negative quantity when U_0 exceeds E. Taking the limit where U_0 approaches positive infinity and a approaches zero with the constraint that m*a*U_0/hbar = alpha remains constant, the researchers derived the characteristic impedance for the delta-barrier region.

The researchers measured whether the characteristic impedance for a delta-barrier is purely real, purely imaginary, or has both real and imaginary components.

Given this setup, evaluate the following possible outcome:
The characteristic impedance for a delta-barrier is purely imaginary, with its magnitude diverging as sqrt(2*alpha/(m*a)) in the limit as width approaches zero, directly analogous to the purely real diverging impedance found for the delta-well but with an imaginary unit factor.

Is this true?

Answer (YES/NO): YES